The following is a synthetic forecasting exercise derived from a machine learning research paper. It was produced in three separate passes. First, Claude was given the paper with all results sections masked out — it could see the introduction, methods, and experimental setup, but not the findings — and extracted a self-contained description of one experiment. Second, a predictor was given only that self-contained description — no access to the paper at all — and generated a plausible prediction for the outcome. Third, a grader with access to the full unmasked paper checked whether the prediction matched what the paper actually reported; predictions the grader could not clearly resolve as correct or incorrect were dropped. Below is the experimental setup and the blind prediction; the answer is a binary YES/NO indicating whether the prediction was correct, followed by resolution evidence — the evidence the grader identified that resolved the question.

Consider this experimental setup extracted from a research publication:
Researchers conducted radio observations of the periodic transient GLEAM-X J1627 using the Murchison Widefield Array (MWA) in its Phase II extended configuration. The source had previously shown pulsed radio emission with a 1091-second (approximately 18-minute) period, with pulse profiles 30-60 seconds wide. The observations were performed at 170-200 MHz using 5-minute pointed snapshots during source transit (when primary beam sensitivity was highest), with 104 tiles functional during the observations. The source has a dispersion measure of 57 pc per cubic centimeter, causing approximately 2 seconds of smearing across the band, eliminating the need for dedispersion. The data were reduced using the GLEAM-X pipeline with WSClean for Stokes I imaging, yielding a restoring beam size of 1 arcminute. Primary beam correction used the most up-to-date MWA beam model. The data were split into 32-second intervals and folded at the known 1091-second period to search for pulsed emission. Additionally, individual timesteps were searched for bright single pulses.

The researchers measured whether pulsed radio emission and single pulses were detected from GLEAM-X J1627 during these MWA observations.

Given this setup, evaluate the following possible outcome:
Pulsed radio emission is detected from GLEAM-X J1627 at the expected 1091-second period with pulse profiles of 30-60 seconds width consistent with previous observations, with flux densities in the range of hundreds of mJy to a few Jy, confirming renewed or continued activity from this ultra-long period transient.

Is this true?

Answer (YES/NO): NO